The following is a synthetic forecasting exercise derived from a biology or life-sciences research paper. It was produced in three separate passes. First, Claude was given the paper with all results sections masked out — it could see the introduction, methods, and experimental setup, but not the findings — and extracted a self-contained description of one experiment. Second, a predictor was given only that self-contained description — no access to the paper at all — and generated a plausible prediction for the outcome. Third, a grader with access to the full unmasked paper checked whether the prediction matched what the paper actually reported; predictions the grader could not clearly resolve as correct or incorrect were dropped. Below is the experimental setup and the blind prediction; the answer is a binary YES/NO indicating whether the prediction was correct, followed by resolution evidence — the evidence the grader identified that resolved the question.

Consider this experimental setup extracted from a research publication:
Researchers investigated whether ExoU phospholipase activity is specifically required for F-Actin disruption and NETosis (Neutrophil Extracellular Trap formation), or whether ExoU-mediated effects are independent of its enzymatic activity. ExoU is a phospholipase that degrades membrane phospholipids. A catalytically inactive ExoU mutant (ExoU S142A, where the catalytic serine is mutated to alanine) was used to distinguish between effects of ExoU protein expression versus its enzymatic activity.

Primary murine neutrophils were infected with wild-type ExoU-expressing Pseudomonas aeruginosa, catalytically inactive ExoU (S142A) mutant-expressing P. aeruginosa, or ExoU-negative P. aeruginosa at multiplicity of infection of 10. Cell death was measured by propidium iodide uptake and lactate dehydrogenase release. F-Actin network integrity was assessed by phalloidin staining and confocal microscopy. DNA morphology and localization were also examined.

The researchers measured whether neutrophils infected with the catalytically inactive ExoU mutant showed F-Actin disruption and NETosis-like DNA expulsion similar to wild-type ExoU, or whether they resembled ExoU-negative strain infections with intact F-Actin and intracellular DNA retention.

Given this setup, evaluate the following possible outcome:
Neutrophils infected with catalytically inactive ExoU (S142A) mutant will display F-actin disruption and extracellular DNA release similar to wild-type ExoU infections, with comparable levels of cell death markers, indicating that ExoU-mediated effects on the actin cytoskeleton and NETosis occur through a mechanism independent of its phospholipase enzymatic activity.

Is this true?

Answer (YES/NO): NO